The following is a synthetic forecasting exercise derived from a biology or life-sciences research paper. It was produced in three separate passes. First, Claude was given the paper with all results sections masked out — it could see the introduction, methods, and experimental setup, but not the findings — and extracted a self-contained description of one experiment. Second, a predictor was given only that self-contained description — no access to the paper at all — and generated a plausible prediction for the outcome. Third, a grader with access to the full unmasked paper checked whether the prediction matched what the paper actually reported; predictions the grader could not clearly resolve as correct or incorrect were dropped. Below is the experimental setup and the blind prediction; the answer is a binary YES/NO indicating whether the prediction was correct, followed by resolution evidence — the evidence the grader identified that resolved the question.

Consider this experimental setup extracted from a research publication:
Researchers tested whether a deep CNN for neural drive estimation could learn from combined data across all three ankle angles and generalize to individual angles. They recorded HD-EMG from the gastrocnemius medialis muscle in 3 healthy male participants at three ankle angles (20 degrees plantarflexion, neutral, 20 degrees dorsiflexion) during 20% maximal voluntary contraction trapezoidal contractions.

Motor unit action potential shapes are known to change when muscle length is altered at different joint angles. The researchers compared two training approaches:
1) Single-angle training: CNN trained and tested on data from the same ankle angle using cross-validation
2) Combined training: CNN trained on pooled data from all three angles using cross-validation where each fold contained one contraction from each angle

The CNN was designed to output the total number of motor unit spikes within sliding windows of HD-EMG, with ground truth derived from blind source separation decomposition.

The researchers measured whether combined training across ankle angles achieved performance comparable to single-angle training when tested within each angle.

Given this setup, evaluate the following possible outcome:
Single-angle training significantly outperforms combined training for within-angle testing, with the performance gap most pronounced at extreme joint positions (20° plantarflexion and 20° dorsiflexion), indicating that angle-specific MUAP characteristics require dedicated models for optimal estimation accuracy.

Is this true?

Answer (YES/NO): NO